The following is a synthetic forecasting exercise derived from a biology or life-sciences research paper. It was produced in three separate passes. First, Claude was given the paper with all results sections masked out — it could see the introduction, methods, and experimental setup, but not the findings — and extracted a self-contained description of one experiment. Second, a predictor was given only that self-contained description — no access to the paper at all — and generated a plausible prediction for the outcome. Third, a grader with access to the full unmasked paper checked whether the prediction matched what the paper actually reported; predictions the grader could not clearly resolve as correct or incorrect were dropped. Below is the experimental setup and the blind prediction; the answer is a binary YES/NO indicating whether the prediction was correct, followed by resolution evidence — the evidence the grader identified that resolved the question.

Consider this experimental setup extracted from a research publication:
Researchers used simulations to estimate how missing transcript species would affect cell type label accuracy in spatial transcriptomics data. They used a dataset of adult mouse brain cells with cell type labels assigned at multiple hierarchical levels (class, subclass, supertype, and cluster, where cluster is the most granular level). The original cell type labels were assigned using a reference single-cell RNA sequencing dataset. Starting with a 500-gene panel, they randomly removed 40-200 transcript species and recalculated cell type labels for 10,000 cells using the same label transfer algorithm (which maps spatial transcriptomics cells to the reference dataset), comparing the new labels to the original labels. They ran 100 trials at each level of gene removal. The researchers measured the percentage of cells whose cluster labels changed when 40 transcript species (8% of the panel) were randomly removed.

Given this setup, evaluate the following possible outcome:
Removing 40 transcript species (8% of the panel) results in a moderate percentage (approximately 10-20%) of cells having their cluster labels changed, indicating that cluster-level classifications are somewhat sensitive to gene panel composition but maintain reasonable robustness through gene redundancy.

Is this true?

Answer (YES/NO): YES